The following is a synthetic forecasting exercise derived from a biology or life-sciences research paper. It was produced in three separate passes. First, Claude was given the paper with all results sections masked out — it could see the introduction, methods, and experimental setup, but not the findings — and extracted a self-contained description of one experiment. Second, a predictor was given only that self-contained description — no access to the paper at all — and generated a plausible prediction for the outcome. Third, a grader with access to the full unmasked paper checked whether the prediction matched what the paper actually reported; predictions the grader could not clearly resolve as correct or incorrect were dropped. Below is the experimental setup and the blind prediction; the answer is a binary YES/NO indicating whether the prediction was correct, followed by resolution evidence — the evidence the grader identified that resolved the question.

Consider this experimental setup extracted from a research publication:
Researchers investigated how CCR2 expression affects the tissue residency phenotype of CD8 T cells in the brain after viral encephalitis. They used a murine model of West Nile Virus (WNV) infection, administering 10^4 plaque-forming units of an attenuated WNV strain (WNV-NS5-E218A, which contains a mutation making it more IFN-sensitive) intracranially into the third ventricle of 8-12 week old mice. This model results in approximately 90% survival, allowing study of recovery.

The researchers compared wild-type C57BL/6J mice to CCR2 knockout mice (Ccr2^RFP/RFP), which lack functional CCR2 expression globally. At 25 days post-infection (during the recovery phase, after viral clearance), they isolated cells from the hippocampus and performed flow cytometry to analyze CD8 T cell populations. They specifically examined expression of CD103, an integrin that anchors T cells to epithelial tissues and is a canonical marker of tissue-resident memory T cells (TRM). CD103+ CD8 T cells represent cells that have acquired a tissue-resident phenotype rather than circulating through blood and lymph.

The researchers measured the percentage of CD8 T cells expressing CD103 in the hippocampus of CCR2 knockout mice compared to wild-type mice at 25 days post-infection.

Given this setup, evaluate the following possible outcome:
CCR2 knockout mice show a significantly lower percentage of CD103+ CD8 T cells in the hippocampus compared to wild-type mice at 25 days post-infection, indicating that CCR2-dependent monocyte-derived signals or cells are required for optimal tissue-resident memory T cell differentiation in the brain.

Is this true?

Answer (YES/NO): NO